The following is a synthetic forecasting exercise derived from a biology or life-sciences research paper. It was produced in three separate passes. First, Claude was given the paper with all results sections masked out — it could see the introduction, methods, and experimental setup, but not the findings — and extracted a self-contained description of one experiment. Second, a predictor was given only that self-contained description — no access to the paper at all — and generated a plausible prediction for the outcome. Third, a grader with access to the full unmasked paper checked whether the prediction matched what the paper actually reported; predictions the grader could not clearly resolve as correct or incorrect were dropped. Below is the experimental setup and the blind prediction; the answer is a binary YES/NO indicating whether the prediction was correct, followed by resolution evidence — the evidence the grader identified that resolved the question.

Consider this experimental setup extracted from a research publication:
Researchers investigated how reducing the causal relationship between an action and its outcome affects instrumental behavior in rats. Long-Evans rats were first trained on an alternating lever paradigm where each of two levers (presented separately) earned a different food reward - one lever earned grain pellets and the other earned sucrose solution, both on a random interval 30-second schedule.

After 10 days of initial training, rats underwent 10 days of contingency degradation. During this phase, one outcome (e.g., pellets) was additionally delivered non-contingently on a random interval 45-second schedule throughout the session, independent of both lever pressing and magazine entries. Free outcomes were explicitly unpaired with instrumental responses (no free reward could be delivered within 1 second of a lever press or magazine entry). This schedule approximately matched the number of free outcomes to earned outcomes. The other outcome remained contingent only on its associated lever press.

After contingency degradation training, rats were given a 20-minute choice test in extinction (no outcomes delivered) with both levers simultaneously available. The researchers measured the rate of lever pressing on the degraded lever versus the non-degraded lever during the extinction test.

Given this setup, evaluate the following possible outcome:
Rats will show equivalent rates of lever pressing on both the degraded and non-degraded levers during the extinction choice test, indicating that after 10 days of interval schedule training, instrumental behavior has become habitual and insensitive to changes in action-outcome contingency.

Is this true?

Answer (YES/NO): NO